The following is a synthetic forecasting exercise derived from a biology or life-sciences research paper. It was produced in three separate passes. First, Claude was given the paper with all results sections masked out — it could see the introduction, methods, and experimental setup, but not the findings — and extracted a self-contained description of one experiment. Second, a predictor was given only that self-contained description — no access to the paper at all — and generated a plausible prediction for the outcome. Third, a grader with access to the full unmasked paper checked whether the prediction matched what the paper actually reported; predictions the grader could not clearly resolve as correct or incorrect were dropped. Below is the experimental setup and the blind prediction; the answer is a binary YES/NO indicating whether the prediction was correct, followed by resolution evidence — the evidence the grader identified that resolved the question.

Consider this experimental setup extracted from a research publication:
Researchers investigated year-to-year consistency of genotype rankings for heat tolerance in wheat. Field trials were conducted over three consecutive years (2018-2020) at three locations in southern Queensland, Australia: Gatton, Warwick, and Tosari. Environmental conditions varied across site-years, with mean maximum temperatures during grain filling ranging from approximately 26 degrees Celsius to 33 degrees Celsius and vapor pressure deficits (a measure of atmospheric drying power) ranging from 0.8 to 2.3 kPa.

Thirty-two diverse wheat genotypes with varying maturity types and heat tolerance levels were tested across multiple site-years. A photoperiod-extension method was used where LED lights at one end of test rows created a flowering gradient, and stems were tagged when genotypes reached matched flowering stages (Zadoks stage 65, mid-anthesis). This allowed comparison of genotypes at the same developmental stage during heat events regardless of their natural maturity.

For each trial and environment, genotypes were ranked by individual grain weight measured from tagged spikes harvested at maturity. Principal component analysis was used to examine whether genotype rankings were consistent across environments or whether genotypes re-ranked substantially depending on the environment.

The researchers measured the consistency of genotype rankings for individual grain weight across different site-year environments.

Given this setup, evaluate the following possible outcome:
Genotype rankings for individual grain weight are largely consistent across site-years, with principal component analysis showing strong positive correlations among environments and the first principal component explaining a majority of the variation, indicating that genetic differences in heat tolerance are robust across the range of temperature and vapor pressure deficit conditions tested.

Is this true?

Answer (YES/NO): NO